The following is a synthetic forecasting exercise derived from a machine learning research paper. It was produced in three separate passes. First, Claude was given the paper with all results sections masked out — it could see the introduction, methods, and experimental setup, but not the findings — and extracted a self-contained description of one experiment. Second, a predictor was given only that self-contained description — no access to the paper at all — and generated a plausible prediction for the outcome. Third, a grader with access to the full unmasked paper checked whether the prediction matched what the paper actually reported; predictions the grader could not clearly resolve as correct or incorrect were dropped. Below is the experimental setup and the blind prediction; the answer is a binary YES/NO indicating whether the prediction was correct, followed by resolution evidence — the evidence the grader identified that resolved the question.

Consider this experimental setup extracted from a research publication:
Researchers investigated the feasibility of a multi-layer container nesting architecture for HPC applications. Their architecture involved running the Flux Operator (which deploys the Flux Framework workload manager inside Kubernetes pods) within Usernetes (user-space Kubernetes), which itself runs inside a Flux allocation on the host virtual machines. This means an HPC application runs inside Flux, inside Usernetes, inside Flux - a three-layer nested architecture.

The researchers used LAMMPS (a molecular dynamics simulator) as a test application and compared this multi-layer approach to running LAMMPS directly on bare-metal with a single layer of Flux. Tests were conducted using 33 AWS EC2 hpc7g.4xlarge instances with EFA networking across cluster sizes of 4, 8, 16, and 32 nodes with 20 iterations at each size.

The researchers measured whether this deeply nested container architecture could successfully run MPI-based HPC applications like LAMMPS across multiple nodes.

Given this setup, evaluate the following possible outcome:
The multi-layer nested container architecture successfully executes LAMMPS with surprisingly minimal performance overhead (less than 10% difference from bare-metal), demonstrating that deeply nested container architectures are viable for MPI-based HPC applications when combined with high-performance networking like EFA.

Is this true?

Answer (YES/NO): NO